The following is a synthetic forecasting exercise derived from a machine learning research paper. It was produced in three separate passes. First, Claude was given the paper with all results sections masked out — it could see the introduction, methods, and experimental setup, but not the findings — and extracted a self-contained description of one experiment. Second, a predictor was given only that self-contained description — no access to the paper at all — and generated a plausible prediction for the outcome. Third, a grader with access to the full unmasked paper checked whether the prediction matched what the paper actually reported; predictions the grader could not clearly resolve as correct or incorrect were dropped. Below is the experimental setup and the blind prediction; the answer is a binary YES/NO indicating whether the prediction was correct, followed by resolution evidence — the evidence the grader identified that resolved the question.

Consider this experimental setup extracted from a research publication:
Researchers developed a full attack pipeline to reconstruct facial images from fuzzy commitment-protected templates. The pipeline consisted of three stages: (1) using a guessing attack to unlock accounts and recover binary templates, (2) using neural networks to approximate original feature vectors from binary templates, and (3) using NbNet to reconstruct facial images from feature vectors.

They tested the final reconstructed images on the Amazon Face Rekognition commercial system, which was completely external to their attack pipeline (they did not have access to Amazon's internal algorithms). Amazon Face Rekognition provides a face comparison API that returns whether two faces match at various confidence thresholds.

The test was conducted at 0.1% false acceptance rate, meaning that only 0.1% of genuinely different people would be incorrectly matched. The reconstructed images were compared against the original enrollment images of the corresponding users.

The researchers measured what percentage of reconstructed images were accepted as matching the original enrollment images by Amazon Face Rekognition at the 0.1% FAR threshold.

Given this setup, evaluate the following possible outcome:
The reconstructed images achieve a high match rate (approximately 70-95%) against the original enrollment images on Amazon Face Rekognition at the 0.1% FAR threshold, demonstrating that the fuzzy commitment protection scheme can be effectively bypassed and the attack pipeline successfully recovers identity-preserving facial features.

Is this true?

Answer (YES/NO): NO